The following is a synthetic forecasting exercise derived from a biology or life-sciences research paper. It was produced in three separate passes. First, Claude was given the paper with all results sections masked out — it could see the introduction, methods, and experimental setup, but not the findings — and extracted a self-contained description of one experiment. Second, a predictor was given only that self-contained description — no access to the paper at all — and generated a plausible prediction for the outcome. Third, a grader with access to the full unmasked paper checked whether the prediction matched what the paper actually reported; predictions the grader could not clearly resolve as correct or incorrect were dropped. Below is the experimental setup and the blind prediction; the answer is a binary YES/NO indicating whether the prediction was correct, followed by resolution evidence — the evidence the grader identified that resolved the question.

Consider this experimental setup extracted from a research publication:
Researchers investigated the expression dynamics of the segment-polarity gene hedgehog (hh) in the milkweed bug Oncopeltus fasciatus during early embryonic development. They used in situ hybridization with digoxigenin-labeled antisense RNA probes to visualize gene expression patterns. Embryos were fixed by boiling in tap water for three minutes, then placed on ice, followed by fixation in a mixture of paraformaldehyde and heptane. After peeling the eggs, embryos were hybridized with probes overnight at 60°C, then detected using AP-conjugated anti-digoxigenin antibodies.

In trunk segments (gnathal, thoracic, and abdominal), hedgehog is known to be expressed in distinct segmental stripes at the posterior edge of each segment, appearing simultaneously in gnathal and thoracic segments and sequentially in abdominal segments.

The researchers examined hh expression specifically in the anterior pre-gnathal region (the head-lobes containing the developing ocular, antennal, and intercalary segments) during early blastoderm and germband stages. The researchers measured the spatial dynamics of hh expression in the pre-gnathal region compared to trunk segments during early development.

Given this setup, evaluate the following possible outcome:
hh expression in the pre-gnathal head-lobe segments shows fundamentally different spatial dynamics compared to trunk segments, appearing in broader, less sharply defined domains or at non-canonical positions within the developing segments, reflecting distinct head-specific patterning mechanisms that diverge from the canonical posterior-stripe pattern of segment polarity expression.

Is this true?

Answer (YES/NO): YES